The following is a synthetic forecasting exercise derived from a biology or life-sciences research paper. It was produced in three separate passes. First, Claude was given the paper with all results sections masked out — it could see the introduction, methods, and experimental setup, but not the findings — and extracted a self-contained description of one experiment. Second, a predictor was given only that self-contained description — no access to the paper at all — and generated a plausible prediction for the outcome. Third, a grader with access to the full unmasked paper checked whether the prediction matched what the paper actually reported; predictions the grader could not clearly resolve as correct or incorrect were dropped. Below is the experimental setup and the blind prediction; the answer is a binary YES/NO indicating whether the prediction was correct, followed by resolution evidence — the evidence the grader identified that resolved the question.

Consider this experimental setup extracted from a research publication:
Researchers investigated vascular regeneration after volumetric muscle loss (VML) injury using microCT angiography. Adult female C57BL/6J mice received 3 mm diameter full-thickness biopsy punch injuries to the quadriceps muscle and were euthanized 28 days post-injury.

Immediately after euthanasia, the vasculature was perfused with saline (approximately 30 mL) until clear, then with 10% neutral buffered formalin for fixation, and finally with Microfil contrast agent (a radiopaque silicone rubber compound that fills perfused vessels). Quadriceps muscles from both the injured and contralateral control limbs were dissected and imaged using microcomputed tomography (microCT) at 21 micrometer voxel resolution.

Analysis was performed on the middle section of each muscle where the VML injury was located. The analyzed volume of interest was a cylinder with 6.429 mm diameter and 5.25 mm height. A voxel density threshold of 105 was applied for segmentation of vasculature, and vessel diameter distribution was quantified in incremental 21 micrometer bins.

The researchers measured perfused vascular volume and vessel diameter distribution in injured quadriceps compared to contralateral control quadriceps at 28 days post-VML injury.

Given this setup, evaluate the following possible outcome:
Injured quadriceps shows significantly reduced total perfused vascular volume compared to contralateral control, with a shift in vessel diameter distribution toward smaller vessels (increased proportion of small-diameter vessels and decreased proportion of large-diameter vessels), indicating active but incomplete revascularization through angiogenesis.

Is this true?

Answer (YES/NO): NO